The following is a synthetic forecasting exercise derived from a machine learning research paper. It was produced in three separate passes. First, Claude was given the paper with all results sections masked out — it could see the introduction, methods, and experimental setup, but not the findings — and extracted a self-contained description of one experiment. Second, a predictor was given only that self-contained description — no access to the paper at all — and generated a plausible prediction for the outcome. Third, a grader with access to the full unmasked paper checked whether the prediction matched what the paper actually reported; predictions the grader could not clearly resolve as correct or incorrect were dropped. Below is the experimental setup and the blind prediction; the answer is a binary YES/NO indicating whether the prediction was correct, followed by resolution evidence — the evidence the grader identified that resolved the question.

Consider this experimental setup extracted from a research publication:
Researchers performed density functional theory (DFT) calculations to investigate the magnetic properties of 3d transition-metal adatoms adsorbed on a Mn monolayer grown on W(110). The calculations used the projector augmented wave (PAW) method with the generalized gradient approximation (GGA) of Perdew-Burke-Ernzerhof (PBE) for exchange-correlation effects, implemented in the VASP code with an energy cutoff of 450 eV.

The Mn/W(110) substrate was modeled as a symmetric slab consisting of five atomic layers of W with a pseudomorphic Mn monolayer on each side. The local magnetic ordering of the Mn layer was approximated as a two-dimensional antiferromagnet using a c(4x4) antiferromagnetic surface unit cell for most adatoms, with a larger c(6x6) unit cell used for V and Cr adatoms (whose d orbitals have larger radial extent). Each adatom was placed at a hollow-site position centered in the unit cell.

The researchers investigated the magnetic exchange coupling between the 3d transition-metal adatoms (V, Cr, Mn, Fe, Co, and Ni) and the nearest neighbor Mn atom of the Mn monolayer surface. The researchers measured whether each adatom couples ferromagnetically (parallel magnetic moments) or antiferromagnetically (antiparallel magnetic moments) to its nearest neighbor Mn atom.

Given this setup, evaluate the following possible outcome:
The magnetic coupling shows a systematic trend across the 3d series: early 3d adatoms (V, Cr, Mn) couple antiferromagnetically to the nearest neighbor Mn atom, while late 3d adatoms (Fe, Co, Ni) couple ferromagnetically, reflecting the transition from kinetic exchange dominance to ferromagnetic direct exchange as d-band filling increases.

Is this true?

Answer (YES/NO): NO